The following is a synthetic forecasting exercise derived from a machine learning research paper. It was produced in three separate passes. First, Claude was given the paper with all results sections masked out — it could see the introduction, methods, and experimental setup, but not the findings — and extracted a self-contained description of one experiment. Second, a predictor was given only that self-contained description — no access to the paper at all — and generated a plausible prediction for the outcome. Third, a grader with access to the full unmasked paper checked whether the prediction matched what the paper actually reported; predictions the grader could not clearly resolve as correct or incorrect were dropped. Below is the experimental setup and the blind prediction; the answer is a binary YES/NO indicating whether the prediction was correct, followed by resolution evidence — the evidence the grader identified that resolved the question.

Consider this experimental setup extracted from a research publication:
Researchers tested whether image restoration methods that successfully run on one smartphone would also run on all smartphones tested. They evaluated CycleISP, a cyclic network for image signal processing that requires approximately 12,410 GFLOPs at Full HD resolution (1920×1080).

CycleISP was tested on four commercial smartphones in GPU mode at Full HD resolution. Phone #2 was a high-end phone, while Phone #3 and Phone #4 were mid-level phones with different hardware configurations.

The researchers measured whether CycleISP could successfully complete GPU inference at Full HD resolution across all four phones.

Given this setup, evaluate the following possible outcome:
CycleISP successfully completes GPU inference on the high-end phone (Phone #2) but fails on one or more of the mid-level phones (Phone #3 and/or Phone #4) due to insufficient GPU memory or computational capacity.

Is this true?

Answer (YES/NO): YES